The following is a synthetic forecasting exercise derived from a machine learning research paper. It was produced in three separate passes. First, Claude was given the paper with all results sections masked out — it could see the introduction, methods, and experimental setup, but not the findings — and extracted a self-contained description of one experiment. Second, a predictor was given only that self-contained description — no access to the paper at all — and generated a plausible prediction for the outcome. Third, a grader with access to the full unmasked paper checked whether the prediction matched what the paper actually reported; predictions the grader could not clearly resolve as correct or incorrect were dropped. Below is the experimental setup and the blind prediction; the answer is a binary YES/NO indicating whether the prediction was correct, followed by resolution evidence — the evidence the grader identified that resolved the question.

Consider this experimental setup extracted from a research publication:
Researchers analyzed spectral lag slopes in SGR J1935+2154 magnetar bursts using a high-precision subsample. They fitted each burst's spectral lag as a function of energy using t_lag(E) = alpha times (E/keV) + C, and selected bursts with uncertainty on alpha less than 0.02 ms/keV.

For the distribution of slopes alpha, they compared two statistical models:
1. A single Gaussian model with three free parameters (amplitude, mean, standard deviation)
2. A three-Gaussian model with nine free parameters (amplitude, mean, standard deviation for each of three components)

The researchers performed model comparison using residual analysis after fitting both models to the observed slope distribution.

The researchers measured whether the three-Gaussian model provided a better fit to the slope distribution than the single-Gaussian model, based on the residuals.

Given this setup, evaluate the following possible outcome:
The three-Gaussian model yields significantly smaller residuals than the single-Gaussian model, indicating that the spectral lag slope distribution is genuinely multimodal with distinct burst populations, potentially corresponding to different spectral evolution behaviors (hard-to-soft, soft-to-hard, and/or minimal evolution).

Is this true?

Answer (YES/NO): YES